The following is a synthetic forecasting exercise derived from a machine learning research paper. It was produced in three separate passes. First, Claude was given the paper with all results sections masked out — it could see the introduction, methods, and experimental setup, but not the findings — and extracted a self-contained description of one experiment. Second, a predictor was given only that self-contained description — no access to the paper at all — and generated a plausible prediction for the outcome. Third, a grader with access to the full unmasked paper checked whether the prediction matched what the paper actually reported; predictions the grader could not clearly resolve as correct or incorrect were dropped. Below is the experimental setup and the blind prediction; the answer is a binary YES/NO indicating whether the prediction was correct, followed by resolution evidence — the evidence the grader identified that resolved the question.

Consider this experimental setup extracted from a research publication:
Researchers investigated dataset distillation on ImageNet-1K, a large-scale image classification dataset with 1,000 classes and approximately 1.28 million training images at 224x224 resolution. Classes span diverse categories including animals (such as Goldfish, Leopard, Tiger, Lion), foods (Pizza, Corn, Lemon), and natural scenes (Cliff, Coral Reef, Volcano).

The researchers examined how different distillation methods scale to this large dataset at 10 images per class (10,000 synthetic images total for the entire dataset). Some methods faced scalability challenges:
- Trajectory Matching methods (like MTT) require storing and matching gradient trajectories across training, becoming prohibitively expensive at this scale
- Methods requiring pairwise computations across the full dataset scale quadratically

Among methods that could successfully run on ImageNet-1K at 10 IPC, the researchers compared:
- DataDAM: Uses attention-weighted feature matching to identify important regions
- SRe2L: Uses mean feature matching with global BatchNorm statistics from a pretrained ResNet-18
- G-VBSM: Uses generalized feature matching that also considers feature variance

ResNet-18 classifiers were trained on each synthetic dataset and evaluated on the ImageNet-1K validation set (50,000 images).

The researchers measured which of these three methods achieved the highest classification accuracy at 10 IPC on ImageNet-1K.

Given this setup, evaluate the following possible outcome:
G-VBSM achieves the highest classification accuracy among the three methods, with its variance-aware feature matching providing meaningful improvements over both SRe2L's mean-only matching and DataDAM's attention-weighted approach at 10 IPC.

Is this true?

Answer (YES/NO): YES